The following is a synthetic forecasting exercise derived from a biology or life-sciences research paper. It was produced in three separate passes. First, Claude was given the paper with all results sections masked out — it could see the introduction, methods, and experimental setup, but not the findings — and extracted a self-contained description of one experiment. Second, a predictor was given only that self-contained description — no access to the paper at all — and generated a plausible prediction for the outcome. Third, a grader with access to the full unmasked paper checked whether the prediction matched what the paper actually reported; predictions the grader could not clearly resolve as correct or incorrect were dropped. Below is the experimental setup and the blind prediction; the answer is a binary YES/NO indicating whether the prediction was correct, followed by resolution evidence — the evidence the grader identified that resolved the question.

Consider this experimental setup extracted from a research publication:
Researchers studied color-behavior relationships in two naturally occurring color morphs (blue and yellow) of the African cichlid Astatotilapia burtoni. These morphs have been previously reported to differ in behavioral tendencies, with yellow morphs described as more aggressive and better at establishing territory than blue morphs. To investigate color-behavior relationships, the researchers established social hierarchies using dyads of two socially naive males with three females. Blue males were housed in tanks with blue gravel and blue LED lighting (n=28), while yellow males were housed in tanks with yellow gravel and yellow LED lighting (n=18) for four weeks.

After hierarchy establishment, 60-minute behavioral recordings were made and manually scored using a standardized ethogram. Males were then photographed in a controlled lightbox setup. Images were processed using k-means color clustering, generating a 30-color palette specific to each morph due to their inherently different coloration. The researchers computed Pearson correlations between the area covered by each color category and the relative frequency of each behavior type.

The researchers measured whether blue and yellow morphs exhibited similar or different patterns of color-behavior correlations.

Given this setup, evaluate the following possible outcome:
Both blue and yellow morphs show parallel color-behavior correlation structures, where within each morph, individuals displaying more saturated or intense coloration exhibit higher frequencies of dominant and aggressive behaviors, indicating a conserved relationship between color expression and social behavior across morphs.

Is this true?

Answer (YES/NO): NO